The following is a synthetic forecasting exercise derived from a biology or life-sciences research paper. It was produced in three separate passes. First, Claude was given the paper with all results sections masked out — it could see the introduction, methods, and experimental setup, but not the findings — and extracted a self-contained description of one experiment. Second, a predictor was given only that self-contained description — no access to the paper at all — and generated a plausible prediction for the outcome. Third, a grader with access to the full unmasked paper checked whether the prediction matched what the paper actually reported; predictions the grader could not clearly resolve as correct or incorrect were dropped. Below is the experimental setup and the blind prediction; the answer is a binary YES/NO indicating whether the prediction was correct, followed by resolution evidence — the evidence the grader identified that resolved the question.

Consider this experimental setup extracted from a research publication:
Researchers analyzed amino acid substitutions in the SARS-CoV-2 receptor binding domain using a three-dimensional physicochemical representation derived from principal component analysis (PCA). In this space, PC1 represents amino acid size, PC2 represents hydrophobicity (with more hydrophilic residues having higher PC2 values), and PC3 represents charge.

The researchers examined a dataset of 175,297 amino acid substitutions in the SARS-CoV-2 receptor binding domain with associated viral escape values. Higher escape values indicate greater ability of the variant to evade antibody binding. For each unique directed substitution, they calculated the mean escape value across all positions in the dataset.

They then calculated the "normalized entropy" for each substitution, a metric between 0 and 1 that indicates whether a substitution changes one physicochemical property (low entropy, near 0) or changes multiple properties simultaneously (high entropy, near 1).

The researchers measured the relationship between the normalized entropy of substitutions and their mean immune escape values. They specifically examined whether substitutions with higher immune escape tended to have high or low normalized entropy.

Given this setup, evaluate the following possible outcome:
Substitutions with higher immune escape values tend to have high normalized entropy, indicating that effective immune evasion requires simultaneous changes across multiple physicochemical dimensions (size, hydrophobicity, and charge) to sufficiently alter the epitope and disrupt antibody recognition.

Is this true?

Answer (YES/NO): YES